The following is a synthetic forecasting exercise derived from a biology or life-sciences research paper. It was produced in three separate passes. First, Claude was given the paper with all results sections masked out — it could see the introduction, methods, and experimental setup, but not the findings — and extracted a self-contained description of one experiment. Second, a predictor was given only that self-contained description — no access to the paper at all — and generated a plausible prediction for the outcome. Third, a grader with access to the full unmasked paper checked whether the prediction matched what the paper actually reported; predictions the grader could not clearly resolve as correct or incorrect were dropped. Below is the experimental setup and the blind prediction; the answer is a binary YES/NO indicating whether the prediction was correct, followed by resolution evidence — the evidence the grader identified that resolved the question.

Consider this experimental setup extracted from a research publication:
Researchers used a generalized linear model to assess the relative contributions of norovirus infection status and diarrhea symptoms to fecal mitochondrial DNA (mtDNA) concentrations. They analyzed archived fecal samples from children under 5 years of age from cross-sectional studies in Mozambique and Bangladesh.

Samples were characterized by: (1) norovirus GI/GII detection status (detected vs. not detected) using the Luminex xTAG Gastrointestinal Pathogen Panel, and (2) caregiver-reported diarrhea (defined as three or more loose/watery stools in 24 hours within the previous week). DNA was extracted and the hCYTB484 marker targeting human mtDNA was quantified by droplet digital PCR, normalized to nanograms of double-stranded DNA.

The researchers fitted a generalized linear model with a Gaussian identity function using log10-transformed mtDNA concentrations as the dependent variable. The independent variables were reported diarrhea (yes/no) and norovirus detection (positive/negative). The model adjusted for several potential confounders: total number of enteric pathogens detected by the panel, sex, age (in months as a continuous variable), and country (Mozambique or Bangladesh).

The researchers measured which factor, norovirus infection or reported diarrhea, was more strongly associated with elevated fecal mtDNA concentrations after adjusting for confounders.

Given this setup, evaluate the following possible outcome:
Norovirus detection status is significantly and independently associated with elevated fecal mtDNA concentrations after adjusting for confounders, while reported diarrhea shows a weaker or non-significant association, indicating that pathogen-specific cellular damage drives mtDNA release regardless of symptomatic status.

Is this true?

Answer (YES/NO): NO